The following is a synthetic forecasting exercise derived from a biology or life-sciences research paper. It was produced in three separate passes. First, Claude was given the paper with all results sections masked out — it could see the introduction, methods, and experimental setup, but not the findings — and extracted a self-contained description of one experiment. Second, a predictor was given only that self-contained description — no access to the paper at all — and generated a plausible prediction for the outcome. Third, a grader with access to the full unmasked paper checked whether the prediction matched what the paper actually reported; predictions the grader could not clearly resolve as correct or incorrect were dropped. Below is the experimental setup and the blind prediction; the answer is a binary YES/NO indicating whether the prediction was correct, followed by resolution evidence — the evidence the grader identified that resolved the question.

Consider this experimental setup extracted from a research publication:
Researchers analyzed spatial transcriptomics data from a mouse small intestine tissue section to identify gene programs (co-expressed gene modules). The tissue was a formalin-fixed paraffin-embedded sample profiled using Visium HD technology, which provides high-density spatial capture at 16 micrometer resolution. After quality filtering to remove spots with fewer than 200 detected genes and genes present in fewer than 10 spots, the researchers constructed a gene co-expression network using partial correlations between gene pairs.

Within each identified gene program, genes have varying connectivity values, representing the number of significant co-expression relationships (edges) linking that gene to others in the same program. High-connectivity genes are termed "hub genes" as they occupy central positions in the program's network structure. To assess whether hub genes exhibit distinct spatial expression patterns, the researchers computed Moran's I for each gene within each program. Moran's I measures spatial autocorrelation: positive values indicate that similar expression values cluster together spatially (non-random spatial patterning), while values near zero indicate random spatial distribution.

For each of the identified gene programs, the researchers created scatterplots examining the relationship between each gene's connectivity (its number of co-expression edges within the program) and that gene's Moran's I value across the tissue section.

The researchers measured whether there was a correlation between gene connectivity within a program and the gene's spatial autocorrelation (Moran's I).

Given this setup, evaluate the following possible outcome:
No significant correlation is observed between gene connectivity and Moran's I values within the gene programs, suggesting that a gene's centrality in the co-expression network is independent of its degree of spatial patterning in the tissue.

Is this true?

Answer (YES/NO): NO